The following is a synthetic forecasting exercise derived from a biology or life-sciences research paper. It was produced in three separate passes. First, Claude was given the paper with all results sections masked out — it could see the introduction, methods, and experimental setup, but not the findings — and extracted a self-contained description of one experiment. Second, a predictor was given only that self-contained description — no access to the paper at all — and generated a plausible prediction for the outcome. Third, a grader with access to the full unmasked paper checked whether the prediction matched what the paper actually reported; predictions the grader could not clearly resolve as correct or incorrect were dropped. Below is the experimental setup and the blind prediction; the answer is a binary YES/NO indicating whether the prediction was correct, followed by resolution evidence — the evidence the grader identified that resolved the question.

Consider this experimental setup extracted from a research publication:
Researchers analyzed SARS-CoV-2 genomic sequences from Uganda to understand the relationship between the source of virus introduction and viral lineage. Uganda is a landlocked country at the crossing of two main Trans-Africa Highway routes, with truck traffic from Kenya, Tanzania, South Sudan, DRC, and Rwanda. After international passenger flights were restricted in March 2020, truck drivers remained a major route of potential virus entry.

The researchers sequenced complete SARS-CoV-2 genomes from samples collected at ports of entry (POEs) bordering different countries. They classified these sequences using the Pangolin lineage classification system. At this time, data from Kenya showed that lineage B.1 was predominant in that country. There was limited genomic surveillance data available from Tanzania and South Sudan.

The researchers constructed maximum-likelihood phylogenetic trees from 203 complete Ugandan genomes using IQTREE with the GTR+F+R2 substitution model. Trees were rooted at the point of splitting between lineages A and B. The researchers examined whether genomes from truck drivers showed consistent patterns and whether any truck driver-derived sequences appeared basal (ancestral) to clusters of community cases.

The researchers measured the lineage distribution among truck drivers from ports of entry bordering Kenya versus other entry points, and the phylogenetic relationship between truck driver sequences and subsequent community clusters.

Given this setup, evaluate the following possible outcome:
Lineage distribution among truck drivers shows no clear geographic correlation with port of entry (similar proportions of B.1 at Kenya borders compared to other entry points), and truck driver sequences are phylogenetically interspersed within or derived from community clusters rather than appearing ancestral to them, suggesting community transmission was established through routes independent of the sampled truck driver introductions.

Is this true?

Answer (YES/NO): NO